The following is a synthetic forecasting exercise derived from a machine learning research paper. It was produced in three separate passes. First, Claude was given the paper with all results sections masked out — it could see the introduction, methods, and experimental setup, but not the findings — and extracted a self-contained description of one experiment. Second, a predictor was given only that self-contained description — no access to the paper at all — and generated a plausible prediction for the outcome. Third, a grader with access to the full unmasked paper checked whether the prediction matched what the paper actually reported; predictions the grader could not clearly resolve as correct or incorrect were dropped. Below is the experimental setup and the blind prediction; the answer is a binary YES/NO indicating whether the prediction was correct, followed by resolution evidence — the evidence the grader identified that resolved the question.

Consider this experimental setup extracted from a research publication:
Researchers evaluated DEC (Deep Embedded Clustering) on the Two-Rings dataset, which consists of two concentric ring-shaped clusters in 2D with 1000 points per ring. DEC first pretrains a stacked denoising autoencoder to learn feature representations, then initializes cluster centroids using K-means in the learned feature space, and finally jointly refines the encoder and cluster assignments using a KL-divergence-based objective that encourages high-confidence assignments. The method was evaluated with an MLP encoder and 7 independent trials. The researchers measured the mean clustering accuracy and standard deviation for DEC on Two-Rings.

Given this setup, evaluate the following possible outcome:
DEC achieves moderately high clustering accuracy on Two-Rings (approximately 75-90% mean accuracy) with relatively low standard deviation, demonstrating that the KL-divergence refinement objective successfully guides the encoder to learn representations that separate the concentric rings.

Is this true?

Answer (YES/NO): NO